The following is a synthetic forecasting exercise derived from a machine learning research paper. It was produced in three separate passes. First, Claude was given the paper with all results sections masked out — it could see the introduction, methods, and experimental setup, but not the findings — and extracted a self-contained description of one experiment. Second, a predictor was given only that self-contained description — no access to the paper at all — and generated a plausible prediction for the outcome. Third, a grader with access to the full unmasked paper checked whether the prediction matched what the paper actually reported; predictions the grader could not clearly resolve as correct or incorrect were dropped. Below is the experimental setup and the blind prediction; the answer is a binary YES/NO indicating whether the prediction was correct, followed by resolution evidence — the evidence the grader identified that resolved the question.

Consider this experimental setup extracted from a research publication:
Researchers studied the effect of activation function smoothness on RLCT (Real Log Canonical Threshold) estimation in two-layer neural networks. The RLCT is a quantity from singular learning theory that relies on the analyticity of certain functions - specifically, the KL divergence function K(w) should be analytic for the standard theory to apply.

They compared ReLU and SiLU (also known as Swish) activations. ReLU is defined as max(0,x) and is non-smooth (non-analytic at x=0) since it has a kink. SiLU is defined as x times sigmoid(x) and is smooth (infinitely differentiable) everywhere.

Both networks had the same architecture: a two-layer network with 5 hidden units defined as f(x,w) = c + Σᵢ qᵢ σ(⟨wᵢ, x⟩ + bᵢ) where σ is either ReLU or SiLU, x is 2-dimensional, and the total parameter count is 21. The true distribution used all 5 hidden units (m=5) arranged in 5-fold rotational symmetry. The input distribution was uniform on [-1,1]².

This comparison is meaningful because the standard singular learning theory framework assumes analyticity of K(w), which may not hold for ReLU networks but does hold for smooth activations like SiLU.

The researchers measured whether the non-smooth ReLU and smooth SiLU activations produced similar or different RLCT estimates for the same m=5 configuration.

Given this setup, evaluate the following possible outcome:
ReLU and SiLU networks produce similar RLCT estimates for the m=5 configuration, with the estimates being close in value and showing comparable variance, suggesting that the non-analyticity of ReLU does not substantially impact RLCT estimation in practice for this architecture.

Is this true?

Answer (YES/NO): NO